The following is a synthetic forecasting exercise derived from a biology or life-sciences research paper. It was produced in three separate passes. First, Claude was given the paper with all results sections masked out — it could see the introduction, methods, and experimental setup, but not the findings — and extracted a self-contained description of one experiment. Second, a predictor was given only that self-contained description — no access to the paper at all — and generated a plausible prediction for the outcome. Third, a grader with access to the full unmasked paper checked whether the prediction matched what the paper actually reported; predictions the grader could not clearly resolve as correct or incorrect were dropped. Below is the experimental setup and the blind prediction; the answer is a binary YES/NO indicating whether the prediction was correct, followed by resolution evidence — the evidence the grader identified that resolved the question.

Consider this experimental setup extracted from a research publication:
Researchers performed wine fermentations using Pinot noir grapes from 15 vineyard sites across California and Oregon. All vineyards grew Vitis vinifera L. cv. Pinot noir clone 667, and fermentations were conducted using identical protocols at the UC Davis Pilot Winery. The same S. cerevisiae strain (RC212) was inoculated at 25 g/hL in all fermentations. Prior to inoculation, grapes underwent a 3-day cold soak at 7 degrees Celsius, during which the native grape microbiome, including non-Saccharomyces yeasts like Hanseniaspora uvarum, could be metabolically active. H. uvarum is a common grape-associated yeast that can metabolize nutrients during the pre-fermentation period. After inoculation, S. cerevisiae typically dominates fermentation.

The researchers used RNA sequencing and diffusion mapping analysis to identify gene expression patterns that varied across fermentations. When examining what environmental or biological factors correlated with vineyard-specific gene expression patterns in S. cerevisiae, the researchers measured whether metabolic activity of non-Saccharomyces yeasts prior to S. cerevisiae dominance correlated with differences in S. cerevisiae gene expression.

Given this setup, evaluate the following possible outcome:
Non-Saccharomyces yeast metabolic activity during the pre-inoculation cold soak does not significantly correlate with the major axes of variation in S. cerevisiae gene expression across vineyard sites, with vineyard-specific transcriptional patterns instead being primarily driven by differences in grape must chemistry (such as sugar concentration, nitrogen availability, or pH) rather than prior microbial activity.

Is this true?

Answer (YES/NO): NO